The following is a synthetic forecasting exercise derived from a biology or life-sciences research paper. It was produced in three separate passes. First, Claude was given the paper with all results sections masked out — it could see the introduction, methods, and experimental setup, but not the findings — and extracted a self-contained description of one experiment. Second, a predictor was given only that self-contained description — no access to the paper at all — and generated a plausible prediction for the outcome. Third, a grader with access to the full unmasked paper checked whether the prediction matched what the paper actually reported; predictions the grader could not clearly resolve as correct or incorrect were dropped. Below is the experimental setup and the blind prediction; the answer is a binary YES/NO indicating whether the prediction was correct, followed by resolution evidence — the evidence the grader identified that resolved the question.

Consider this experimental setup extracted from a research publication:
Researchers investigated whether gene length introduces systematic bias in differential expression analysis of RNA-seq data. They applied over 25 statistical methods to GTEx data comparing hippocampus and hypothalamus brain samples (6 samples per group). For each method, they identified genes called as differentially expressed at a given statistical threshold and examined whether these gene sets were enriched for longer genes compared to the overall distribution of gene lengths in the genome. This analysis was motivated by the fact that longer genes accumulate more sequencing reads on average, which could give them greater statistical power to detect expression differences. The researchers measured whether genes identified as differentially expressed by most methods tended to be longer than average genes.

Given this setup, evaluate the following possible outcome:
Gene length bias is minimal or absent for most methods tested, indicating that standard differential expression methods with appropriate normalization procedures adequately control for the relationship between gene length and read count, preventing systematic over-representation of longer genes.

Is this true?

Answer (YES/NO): NO